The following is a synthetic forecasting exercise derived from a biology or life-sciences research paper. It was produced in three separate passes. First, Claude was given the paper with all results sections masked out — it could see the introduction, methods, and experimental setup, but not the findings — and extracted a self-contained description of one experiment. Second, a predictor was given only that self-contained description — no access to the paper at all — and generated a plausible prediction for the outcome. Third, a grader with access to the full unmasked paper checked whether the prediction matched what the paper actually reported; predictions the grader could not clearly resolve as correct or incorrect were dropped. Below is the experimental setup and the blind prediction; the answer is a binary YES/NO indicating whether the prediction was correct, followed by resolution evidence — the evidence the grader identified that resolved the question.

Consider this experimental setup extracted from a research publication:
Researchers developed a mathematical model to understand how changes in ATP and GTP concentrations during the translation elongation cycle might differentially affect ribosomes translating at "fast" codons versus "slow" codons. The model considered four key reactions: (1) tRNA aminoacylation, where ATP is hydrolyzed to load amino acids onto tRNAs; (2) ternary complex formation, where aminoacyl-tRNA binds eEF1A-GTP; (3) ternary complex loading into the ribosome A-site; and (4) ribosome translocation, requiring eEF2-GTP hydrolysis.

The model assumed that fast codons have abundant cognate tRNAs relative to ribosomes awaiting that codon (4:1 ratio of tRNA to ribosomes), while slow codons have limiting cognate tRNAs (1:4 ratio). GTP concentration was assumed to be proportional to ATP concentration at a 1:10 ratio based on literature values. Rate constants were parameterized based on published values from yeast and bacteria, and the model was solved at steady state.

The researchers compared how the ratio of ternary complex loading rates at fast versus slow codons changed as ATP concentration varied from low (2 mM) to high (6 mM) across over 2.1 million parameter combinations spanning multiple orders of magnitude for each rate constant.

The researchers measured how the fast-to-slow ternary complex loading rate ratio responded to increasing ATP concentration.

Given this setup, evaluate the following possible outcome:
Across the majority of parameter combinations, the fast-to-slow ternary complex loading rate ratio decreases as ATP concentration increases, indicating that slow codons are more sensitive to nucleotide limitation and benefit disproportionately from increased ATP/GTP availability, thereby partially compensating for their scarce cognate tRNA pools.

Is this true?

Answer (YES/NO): YES